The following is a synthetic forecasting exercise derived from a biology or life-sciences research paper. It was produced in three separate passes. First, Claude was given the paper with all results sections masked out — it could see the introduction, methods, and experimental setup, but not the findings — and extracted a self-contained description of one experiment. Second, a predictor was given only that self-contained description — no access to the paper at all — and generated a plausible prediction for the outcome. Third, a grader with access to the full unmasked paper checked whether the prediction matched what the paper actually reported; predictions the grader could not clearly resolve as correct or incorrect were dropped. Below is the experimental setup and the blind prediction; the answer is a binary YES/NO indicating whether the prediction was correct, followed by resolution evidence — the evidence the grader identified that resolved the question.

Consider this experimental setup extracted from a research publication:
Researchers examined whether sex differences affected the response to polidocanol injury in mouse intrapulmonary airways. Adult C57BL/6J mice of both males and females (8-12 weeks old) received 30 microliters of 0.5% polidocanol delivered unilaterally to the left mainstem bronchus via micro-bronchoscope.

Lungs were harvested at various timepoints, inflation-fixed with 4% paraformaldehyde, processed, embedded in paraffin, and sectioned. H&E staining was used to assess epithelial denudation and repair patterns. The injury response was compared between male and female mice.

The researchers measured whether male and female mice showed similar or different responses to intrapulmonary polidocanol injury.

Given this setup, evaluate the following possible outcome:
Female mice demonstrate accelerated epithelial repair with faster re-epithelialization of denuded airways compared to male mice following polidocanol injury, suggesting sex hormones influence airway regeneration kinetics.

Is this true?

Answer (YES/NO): NO